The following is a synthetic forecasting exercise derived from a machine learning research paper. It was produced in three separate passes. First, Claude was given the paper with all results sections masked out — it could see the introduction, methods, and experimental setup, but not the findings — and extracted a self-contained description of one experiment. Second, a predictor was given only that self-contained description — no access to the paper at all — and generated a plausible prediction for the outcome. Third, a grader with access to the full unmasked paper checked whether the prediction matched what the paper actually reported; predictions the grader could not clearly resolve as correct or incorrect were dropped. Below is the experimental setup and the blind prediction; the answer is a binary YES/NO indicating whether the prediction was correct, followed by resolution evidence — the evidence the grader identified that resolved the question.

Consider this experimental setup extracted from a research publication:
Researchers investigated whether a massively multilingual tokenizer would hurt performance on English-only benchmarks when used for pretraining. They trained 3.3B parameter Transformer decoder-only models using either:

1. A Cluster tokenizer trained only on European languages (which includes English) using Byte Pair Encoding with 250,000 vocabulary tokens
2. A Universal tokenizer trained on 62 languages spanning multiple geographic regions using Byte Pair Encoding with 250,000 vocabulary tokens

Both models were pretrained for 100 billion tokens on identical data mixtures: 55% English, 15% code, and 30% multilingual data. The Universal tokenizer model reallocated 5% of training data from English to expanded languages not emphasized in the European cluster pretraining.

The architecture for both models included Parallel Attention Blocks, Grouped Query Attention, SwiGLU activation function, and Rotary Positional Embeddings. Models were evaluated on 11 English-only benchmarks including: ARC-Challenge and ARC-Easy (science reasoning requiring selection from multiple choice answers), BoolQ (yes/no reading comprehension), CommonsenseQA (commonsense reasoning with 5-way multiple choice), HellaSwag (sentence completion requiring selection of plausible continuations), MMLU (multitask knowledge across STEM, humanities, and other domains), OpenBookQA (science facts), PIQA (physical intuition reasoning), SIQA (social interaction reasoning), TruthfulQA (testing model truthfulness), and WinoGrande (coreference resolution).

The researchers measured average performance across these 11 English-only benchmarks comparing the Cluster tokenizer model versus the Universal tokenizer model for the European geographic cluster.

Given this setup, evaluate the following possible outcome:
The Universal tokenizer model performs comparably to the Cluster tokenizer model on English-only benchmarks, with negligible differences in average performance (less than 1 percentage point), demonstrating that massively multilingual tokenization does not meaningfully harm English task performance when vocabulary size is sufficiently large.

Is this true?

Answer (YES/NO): YES